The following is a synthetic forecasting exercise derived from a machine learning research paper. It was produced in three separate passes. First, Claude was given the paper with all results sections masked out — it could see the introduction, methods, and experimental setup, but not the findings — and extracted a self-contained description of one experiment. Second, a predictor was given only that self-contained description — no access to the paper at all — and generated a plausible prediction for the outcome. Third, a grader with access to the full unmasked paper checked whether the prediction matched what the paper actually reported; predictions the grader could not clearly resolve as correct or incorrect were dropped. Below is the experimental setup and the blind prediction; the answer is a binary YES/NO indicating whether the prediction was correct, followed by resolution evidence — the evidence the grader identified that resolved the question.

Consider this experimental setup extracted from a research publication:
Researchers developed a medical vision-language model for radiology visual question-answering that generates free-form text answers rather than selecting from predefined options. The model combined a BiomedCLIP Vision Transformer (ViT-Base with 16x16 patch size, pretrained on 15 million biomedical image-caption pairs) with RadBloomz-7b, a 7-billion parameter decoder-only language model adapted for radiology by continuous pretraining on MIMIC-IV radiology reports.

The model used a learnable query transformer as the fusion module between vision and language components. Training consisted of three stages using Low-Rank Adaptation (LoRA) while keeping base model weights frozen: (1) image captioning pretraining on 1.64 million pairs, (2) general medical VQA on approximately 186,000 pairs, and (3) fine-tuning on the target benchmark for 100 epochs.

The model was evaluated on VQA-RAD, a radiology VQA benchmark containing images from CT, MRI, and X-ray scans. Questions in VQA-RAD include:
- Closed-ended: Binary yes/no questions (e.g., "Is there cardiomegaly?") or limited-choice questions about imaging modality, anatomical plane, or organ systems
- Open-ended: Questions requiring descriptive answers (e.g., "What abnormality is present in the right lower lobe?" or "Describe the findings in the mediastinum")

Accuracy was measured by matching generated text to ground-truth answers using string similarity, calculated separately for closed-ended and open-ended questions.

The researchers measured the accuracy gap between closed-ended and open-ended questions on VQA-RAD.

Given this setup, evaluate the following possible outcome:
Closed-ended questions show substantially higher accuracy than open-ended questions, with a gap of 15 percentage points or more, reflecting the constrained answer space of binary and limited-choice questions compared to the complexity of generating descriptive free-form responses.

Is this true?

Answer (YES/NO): YES